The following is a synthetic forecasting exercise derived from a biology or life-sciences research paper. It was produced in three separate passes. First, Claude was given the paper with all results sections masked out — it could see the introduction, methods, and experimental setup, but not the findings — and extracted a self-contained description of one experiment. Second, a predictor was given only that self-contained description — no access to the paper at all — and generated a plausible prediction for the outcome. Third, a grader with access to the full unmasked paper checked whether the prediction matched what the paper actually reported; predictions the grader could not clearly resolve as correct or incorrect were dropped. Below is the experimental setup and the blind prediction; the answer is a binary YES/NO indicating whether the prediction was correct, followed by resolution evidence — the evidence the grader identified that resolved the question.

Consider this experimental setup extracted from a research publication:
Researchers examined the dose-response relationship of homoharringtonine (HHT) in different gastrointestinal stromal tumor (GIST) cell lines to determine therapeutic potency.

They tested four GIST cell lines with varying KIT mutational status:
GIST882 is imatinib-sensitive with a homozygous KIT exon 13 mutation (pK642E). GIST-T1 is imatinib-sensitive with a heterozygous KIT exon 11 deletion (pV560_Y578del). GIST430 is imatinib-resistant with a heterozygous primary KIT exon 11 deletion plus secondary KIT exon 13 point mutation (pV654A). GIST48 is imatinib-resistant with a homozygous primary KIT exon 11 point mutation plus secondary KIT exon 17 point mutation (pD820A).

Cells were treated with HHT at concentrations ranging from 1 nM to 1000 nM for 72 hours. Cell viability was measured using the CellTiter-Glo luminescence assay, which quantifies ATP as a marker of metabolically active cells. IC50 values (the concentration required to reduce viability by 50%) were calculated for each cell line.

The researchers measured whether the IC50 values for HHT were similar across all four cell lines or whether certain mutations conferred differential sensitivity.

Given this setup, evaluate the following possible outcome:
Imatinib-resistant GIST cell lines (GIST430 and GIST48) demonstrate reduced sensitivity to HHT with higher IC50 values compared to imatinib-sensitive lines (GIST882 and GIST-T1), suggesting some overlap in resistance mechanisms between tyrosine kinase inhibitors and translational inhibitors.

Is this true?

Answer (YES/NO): NO